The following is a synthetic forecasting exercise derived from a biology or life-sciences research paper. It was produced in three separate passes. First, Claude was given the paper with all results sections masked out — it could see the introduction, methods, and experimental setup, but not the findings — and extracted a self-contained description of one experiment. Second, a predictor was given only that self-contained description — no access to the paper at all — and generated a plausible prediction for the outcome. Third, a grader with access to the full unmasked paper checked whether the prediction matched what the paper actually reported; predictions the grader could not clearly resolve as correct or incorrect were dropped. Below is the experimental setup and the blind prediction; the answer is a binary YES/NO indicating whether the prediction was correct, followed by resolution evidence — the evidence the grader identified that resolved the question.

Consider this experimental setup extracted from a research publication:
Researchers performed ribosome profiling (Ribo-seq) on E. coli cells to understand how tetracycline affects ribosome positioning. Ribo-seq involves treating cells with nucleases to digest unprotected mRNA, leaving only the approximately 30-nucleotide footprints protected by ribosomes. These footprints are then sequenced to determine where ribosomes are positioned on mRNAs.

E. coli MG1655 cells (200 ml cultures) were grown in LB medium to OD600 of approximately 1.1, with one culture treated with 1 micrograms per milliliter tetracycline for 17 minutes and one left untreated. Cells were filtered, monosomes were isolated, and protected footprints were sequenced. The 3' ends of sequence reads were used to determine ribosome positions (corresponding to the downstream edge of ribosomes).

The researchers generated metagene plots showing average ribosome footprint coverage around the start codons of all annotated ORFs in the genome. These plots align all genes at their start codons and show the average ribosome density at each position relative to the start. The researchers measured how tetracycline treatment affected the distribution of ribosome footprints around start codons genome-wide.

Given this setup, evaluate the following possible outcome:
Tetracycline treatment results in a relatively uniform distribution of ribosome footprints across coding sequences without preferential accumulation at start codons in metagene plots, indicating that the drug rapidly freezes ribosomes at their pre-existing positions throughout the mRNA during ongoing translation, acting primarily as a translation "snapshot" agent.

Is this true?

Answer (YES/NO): NO